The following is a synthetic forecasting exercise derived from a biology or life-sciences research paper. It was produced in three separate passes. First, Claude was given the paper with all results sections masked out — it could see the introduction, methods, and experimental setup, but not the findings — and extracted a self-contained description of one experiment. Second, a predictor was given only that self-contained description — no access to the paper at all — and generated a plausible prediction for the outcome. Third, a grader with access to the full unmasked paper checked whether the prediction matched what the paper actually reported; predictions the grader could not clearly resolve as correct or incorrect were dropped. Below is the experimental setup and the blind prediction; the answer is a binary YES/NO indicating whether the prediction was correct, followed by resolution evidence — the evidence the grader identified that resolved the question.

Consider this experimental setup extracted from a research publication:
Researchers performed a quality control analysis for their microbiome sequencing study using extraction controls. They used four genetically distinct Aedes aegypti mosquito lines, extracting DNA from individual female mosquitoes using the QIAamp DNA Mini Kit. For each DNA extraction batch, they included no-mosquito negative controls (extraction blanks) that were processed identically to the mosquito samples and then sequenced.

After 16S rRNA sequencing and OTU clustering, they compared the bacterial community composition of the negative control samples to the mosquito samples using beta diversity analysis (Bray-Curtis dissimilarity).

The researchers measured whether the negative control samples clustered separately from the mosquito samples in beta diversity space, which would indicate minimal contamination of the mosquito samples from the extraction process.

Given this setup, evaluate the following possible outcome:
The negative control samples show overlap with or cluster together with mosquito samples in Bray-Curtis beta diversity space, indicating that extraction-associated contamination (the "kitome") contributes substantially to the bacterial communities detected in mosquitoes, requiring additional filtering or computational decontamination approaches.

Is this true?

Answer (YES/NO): NO